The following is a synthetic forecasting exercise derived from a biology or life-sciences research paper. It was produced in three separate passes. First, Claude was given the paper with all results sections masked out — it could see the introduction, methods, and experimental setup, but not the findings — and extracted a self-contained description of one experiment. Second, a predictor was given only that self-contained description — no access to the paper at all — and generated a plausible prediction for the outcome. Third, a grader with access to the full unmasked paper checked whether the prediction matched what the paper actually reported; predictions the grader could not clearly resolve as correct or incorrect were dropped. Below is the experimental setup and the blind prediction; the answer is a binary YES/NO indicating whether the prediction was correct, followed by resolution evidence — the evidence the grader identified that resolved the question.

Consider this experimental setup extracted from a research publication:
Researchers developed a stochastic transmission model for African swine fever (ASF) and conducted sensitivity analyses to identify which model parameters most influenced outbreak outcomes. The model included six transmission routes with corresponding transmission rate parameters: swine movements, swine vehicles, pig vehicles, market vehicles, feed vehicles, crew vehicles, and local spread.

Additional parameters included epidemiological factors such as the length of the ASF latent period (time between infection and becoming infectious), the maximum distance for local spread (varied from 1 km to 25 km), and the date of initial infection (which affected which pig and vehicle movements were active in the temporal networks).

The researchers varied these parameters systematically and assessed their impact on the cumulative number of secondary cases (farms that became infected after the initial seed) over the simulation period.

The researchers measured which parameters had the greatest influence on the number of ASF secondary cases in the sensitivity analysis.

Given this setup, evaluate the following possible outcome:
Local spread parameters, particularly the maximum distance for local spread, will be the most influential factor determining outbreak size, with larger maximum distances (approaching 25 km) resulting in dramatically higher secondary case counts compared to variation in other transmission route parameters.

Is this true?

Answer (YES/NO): NO